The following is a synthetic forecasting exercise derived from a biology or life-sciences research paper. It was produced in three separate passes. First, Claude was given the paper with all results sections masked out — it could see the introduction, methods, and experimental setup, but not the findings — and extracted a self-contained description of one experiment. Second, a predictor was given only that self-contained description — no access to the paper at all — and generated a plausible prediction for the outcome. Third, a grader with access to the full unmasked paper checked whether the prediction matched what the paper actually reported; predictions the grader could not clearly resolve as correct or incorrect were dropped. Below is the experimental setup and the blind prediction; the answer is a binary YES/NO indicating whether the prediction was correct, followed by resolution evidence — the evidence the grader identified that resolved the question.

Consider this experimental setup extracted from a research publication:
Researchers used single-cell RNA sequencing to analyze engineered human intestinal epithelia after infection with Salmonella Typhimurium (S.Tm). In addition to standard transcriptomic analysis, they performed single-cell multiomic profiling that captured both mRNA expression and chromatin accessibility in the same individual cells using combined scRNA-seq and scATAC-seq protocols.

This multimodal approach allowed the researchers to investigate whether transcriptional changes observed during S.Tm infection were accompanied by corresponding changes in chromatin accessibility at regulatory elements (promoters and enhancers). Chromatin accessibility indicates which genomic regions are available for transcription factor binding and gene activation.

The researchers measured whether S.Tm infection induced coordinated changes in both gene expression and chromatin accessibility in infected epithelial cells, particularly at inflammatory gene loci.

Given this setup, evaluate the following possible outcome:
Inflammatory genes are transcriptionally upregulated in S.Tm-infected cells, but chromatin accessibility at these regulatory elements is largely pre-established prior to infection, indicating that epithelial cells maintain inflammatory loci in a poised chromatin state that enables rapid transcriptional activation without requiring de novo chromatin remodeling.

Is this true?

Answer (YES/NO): NO